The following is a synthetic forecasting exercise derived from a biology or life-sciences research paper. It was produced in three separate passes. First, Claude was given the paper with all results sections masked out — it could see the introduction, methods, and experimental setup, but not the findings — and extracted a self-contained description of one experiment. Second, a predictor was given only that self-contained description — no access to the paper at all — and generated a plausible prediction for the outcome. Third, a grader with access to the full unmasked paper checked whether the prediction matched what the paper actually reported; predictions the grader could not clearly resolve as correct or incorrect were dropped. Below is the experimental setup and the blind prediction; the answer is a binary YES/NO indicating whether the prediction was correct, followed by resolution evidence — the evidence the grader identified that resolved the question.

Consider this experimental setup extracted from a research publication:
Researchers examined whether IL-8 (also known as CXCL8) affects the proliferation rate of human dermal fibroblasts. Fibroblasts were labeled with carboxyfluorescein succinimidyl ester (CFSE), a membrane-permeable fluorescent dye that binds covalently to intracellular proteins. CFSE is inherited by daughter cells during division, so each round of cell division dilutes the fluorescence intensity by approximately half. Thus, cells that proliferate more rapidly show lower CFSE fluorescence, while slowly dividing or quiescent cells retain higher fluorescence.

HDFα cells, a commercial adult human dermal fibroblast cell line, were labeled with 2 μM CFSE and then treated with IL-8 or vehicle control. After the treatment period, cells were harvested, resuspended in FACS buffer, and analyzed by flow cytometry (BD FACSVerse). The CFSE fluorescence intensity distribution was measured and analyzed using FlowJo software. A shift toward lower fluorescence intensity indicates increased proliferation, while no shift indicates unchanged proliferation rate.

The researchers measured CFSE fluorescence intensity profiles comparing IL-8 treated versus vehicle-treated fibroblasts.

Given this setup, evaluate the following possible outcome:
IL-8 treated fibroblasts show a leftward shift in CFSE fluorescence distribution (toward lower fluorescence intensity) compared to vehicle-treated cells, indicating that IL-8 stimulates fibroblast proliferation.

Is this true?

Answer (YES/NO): NO